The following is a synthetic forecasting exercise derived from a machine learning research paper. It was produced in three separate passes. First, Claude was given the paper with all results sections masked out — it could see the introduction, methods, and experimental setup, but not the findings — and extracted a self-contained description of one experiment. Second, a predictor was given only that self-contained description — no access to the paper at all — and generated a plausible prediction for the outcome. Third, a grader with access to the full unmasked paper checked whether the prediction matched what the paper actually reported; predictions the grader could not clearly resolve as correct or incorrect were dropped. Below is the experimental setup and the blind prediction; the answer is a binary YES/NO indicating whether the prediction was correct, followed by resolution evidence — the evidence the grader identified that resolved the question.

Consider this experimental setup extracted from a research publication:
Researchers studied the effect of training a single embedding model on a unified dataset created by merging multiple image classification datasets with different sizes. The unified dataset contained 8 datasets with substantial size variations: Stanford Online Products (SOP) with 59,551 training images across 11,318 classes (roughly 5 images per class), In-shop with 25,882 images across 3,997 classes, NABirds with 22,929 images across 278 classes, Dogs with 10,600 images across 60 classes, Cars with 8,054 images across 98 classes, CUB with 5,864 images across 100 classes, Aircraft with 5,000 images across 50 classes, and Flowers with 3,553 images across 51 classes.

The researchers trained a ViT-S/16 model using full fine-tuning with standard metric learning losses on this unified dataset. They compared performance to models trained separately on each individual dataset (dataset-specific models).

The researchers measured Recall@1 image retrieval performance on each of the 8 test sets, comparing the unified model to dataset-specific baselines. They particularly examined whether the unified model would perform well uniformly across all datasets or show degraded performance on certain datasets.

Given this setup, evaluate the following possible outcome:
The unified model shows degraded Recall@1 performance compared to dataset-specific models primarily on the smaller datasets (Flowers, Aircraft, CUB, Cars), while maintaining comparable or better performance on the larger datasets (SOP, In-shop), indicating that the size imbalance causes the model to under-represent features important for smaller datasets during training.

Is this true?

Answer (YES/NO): NO